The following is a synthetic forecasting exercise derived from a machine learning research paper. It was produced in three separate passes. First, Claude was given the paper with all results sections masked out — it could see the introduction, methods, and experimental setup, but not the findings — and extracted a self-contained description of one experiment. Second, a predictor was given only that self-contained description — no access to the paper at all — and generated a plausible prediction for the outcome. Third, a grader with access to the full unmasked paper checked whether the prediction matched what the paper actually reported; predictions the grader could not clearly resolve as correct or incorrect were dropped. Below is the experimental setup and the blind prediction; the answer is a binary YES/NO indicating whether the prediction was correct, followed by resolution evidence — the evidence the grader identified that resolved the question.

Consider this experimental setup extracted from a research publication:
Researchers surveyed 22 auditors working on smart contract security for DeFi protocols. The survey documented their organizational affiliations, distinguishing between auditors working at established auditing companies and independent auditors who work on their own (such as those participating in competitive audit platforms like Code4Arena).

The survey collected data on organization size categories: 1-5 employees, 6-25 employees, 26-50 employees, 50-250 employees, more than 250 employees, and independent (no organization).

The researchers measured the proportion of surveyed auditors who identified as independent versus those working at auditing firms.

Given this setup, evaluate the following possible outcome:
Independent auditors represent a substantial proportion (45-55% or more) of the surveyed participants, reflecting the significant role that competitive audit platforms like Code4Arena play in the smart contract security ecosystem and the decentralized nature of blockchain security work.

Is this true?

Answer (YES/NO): NO